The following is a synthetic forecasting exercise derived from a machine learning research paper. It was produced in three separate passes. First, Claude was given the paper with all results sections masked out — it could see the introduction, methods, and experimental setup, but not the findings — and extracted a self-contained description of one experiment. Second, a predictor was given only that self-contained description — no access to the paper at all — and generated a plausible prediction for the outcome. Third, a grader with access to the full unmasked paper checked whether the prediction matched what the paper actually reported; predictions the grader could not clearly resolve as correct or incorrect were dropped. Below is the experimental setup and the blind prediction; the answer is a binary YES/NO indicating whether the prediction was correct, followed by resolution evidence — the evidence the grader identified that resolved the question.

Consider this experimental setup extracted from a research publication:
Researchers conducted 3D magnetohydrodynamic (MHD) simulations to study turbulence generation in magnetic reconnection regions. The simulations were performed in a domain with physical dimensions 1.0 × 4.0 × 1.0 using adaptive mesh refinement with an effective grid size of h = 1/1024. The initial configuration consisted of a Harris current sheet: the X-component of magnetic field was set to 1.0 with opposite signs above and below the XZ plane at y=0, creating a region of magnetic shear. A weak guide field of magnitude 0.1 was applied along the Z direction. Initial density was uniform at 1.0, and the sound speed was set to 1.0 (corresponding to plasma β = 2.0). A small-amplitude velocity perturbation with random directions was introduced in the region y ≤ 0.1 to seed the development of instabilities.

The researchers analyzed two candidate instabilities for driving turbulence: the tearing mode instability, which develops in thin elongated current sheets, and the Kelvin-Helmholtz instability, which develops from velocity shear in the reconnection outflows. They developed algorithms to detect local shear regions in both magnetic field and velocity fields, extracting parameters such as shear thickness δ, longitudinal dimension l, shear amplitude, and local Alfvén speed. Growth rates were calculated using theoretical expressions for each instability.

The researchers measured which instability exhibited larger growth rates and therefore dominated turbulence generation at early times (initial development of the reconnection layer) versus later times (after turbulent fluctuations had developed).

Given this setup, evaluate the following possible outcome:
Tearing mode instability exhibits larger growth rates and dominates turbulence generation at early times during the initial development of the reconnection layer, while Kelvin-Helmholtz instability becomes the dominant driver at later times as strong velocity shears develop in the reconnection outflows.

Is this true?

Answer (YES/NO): NO